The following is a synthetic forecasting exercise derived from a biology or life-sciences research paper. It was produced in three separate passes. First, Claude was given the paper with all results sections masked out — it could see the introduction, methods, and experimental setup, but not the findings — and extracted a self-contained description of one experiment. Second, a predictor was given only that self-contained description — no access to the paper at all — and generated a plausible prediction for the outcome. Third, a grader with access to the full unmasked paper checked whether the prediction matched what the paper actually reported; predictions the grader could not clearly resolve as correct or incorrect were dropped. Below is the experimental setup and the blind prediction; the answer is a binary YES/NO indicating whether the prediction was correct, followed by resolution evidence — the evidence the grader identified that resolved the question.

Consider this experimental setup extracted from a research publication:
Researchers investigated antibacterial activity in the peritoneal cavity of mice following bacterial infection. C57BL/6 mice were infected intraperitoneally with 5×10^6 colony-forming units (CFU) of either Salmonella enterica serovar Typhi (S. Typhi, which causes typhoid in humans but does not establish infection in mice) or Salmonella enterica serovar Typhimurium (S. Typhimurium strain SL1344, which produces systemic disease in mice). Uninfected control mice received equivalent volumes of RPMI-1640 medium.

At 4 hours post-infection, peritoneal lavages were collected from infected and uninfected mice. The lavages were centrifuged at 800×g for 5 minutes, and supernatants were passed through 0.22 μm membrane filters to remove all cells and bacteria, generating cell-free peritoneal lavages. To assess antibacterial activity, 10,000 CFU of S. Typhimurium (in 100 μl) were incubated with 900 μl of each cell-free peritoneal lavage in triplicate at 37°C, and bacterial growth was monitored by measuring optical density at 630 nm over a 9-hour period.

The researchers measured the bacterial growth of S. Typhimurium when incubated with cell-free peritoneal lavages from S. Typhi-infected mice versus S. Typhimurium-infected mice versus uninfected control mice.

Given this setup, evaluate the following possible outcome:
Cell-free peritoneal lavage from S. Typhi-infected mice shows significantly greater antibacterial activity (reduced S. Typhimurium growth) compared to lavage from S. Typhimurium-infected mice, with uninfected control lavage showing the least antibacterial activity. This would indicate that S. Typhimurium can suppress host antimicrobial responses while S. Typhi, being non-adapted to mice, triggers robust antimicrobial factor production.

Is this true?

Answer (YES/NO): NO